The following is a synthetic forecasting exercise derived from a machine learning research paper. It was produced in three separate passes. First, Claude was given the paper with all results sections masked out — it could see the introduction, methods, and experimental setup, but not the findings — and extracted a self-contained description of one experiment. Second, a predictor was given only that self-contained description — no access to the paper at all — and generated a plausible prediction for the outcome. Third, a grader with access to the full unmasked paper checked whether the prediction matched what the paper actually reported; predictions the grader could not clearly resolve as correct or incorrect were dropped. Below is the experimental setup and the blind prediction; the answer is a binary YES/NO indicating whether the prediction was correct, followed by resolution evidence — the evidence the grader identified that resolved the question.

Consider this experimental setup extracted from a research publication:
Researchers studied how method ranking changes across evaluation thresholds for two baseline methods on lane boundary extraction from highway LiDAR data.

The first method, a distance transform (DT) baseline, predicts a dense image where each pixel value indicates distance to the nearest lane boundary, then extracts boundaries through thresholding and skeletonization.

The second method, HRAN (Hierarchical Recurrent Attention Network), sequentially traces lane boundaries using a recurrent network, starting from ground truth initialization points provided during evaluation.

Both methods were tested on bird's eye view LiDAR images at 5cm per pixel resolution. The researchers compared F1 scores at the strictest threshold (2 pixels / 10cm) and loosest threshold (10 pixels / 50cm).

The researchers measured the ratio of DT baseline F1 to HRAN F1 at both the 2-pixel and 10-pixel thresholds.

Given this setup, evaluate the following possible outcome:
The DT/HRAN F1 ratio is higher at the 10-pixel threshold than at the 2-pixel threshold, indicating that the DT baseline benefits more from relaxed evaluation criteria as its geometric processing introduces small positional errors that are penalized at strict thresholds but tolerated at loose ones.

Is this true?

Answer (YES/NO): NO